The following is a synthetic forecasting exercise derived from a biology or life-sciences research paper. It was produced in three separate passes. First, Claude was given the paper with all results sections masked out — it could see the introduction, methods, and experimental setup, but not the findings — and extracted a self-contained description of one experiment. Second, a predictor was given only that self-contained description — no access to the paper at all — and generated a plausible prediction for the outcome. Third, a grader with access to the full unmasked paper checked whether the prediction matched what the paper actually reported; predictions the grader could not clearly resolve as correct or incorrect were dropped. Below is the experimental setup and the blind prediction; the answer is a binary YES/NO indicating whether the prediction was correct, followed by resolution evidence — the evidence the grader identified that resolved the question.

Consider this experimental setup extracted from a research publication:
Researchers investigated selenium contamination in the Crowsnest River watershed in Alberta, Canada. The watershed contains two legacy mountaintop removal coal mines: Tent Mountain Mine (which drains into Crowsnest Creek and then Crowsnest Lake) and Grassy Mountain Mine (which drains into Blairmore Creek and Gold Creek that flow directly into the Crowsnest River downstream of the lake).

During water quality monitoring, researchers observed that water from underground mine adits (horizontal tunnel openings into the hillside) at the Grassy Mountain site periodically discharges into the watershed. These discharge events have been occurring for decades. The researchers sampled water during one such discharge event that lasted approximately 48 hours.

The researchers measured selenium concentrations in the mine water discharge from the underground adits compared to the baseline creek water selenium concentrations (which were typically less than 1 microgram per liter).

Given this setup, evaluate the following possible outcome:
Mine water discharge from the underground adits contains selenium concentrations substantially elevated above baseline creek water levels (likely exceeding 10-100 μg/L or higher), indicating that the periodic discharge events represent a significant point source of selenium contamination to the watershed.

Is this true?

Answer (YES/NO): NO